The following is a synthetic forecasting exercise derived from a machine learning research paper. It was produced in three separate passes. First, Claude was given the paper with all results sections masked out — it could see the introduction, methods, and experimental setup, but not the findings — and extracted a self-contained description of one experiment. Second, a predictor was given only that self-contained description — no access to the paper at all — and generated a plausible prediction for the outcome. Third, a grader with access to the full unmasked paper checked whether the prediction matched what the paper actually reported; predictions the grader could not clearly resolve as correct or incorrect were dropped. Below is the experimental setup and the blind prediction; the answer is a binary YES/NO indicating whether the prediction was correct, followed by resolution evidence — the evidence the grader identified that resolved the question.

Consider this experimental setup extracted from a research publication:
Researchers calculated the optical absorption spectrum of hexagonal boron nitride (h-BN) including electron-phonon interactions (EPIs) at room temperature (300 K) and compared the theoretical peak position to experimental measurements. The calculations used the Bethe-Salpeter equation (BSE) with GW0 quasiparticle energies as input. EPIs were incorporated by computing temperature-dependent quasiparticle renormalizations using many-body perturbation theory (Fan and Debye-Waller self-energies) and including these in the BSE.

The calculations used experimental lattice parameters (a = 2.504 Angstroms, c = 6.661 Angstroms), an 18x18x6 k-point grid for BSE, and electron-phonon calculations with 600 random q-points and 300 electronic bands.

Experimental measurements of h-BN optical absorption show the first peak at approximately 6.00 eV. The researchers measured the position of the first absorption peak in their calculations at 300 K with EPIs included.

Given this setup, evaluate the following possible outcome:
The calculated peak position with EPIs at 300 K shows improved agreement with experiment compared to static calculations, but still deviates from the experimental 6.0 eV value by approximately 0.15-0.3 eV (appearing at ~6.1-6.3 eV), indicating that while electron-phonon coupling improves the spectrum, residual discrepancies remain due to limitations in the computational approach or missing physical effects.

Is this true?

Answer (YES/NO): NO